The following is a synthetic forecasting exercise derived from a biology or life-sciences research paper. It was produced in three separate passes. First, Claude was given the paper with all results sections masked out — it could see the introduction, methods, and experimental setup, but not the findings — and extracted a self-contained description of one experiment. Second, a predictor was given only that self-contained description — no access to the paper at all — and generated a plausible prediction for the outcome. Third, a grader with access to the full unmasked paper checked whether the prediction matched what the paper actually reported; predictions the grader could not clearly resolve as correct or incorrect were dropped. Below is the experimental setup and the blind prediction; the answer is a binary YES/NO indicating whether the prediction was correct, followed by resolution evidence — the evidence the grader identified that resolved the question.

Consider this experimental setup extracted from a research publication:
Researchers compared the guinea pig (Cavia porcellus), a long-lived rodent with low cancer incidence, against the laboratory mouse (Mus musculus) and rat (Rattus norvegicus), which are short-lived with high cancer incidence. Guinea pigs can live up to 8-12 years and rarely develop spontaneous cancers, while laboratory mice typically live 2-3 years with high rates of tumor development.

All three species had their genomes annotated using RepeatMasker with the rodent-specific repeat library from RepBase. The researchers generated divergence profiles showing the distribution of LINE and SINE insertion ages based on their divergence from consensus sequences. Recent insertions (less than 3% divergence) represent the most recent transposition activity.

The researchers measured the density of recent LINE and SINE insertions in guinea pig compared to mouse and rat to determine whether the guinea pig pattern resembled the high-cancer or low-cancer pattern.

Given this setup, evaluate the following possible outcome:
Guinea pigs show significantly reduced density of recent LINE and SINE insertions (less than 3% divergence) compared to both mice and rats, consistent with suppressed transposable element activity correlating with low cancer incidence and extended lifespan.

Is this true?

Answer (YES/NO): YES